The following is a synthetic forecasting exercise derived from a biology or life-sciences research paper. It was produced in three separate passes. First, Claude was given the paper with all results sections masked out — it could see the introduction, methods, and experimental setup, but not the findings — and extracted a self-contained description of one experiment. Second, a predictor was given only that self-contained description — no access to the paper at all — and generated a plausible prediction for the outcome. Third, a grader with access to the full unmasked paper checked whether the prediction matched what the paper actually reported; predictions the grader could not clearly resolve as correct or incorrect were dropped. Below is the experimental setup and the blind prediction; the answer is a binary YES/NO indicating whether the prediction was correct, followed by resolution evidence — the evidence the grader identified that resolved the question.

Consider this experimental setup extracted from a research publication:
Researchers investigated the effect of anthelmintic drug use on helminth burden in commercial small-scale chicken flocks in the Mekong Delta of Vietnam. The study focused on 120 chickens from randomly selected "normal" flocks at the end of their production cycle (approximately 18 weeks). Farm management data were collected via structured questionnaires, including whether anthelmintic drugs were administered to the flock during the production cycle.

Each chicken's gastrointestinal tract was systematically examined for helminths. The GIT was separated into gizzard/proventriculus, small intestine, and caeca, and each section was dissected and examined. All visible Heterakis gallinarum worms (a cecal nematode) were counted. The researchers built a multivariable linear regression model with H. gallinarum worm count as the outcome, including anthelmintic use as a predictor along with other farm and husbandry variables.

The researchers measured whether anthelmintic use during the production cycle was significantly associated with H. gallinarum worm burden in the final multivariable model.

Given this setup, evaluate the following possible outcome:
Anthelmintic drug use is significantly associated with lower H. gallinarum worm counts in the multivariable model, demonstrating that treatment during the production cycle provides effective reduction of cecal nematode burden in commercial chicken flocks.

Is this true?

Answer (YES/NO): NO